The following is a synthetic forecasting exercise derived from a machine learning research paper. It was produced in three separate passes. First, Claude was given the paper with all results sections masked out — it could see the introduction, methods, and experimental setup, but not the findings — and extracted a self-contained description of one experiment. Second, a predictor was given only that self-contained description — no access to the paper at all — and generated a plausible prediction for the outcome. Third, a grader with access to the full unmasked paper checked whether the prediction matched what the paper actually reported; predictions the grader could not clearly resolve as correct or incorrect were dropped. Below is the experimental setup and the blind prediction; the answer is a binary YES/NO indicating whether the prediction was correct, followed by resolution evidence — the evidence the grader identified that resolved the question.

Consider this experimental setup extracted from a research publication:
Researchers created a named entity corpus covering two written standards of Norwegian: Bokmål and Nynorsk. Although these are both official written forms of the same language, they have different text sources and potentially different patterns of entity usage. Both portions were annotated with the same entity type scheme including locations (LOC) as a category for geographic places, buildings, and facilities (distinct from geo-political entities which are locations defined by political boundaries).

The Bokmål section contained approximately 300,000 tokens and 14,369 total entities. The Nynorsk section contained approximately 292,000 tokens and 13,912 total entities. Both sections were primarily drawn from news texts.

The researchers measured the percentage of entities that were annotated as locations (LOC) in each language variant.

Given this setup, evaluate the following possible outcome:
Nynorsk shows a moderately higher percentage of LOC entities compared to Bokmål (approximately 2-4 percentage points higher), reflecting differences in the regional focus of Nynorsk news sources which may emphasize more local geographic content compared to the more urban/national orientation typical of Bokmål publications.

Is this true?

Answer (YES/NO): NO